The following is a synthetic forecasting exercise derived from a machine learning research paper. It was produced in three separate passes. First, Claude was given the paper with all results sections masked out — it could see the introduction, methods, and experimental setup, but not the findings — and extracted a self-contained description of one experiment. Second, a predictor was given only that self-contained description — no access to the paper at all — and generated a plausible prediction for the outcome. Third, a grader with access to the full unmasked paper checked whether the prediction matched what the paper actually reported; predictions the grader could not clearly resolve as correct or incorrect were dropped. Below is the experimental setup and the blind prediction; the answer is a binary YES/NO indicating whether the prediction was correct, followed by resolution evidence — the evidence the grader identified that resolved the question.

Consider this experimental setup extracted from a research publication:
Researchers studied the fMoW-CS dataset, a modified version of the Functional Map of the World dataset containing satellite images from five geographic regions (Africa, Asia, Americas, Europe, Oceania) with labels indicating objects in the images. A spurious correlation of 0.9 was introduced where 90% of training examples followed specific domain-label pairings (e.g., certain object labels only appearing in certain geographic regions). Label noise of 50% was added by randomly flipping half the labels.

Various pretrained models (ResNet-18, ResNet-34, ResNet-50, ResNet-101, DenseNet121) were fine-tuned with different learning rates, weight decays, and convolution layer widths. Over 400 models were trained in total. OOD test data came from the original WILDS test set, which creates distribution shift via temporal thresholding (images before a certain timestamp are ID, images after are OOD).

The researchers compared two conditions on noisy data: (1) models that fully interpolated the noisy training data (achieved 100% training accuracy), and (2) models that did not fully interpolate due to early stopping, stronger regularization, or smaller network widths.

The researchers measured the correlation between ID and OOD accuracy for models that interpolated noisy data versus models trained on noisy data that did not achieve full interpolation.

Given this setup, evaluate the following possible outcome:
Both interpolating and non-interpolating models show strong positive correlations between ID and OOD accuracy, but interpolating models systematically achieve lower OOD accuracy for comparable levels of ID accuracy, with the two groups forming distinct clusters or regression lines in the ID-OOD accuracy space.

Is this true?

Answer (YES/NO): NO